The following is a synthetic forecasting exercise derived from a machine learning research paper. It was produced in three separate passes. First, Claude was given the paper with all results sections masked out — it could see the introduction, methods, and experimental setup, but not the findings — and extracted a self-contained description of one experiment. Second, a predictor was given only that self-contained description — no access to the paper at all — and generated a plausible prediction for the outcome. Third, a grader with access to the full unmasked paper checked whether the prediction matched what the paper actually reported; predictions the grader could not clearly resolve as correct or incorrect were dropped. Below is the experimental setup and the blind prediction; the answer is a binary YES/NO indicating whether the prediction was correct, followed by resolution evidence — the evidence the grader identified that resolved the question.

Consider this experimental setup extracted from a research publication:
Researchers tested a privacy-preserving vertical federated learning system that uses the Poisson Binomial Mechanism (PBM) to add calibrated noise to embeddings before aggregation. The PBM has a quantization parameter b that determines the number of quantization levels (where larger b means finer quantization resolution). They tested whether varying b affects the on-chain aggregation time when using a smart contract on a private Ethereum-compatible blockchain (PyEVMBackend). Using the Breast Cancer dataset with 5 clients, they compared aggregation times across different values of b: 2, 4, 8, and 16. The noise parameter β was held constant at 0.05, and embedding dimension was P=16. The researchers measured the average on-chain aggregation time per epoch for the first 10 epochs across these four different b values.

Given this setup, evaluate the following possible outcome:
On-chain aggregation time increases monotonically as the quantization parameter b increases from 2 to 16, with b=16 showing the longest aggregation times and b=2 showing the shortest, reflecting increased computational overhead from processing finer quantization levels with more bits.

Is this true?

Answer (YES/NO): YES